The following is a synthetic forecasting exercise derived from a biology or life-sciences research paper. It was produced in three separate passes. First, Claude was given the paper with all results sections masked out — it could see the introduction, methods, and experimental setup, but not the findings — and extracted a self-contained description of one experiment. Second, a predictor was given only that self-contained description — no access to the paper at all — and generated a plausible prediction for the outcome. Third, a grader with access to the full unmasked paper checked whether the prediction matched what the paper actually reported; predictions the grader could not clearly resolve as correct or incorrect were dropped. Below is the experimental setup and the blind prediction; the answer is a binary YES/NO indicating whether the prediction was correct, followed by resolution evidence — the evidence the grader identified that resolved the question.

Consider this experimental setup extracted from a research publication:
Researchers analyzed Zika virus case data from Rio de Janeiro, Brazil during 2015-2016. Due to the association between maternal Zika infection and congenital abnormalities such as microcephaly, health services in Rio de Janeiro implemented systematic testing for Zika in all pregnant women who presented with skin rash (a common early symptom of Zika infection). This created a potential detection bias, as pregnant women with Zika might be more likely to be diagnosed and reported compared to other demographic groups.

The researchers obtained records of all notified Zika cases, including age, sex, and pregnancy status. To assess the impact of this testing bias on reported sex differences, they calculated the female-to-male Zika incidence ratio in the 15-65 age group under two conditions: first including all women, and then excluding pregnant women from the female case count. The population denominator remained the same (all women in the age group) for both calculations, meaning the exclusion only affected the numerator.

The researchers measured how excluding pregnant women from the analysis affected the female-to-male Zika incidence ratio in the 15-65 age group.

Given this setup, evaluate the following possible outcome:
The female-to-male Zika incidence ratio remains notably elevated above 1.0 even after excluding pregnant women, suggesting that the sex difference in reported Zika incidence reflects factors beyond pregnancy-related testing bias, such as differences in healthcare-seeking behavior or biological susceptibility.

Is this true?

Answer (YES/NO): YES